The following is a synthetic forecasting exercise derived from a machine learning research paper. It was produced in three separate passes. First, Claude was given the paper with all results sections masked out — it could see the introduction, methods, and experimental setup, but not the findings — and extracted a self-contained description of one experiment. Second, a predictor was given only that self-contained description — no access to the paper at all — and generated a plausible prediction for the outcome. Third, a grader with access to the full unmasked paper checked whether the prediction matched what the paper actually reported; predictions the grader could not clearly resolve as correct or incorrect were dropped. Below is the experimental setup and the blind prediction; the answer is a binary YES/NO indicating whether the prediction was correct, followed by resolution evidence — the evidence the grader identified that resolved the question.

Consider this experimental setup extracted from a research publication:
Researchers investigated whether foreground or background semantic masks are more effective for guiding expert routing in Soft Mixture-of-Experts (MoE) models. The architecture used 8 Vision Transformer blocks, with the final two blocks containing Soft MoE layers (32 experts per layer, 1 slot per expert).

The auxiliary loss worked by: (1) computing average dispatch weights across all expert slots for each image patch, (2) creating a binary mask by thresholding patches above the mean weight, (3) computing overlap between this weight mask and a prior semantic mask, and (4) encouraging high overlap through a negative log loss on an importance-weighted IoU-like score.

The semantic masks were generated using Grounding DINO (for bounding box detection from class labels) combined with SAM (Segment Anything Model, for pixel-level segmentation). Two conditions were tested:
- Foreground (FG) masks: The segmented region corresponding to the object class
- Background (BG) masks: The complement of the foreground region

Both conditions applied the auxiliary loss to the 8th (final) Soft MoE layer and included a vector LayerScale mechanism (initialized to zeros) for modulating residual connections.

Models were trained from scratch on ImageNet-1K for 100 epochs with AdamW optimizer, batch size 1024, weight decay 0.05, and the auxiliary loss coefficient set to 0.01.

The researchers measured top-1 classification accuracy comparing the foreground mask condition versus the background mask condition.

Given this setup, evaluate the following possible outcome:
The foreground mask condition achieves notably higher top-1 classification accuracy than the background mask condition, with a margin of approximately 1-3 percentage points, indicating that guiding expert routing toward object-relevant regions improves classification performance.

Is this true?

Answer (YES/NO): NO